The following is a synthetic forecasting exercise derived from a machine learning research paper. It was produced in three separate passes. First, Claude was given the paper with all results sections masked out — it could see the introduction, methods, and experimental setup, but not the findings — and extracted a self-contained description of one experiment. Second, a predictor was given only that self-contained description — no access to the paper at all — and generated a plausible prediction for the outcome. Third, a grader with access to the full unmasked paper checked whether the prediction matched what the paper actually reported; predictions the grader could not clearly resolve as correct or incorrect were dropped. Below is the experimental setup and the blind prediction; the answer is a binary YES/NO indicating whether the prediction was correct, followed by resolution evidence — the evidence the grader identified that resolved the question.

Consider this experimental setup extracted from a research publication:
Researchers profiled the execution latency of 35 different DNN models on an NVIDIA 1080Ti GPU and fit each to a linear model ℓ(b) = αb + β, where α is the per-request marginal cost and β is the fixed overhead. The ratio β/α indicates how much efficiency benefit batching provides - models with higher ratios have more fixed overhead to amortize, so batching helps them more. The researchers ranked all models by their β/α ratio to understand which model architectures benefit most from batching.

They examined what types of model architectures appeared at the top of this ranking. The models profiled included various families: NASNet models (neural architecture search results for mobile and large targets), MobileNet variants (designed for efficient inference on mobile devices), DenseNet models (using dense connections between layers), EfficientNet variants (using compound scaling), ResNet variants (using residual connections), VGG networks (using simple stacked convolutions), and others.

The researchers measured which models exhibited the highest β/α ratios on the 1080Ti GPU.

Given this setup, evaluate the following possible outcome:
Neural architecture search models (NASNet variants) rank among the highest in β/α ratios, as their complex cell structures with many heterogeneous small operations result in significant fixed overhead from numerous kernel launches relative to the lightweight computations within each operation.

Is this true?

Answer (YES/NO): NO